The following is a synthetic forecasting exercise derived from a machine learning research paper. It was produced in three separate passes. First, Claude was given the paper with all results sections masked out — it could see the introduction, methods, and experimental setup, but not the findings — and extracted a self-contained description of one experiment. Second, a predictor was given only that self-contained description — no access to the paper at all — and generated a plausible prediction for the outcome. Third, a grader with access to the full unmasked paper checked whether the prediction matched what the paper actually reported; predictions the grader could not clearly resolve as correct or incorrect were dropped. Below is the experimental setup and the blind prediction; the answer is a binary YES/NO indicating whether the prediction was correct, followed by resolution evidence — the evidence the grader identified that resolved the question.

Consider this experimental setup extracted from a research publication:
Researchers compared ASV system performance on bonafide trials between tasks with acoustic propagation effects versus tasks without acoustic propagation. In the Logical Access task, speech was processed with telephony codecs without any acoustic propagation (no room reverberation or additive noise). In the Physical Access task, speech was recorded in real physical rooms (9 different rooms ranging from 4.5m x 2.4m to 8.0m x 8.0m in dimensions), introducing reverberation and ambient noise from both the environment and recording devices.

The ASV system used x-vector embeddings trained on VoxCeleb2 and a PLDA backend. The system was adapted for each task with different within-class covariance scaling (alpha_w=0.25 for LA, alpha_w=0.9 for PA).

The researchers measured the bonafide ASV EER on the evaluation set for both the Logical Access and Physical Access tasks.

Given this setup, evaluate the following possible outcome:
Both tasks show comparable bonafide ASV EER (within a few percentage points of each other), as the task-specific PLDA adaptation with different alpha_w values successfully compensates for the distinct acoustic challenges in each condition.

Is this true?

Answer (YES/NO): YES